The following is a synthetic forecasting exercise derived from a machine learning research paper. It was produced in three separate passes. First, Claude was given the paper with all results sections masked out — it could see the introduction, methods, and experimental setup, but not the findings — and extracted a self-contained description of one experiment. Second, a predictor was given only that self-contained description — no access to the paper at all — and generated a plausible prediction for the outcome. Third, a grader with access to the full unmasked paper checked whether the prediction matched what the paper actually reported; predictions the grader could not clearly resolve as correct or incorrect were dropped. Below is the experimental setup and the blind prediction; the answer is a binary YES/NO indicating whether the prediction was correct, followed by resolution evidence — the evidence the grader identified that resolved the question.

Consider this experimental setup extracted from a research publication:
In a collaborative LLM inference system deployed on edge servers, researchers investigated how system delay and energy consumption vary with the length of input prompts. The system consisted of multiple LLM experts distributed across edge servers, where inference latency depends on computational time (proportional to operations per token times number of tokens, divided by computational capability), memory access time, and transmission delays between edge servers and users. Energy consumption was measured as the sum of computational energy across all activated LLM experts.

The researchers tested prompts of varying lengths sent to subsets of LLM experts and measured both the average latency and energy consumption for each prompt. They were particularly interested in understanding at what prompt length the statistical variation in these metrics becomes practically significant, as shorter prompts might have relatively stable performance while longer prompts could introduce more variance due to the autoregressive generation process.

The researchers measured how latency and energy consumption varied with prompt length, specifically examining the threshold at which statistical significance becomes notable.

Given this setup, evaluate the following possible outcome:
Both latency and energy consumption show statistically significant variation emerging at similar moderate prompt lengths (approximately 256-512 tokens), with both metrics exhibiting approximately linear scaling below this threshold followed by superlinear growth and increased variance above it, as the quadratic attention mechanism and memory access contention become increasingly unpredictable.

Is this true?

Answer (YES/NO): NO